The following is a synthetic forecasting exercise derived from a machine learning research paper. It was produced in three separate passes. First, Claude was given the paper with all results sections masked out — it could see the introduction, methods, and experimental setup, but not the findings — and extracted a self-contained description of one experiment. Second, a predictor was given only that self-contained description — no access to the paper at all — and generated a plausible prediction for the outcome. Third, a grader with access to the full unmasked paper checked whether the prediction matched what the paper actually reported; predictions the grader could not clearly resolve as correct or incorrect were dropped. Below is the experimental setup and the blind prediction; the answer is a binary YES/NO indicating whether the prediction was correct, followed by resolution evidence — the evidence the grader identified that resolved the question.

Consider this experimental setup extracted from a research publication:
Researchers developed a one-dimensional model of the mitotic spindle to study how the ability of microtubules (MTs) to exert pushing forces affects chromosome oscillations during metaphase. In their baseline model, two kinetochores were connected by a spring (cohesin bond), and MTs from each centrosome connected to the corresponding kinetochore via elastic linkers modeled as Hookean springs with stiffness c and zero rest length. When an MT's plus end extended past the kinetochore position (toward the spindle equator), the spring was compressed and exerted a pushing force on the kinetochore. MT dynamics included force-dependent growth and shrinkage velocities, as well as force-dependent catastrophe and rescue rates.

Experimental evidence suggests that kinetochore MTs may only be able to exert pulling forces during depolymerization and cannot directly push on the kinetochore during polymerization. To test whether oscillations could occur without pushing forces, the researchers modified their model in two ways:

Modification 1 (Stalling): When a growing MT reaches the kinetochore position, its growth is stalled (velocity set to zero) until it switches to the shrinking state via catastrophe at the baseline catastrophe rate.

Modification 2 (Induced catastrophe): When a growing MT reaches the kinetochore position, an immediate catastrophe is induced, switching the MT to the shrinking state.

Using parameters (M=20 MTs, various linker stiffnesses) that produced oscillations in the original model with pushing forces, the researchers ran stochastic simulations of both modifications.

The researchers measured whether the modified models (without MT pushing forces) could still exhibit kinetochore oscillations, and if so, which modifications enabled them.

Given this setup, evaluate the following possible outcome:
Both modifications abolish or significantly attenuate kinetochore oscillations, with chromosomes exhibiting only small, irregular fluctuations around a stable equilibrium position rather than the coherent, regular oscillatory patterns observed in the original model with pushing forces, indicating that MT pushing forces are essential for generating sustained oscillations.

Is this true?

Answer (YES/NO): NO